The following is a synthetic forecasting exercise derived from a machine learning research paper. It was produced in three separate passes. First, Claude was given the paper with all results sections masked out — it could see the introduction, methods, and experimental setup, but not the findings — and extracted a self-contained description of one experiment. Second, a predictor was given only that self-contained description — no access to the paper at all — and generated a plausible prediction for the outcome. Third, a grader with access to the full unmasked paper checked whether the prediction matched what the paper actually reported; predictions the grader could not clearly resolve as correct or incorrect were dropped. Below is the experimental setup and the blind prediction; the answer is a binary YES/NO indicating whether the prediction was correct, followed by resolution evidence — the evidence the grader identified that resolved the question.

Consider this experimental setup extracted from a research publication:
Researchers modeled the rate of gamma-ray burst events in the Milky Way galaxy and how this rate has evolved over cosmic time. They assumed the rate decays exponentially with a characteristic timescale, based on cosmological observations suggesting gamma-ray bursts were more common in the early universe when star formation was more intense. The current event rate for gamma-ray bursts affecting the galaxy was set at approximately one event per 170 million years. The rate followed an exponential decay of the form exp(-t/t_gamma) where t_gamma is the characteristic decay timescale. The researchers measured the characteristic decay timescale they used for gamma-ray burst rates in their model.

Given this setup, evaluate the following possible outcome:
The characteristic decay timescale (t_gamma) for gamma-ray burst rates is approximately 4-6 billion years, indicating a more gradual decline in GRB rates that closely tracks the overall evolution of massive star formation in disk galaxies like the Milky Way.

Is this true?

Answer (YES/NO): YES